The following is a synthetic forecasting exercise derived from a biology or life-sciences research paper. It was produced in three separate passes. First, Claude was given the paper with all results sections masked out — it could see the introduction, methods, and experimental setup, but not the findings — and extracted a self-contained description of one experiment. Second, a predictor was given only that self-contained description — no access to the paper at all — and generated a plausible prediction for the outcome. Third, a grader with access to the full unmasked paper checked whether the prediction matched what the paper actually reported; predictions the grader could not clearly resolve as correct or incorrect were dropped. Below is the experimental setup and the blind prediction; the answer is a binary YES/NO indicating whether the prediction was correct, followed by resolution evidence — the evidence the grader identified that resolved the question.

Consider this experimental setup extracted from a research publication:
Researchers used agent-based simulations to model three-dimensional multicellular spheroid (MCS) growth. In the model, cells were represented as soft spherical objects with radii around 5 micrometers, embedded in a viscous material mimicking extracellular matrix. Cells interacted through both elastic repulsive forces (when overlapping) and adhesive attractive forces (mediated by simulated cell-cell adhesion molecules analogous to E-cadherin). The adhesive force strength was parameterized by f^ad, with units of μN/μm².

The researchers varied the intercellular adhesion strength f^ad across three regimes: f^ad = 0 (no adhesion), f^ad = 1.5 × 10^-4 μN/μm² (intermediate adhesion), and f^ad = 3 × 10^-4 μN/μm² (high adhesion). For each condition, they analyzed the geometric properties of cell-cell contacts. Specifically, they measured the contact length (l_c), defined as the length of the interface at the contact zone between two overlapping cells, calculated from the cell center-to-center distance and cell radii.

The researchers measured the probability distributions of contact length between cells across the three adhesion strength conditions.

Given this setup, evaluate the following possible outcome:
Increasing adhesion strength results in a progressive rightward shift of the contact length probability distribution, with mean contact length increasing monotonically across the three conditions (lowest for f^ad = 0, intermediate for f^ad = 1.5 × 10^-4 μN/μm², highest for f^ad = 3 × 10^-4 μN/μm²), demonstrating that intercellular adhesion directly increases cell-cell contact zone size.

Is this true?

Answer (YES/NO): YES